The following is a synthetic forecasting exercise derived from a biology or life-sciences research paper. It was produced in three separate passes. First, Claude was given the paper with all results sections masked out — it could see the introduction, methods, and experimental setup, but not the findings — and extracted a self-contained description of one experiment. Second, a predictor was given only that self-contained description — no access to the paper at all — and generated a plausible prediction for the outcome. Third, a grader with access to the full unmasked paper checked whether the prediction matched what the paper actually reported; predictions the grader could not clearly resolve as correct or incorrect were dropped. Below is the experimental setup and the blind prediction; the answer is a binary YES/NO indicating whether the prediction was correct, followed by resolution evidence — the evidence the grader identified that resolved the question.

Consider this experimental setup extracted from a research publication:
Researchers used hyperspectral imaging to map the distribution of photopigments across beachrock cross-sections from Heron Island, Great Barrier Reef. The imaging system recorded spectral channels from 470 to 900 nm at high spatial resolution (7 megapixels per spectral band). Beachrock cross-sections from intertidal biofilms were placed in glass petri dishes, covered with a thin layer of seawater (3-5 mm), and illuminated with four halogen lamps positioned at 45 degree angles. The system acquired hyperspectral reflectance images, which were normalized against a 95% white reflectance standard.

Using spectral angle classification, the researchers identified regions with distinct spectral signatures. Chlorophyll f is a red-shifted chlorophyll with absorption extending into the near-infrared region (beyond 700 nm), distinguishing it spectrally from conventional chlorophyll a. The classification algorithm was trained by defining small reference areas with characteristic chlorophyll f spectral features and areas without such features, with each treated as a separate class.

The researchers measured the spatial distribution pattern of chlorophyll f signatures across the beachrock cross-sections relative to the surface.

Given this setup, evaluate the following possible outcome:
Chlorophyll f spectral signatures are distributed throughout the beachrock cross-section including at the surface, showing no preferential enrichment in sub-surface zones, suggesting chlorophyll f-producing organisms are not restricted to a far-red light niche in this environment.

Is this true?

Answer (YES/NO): NO